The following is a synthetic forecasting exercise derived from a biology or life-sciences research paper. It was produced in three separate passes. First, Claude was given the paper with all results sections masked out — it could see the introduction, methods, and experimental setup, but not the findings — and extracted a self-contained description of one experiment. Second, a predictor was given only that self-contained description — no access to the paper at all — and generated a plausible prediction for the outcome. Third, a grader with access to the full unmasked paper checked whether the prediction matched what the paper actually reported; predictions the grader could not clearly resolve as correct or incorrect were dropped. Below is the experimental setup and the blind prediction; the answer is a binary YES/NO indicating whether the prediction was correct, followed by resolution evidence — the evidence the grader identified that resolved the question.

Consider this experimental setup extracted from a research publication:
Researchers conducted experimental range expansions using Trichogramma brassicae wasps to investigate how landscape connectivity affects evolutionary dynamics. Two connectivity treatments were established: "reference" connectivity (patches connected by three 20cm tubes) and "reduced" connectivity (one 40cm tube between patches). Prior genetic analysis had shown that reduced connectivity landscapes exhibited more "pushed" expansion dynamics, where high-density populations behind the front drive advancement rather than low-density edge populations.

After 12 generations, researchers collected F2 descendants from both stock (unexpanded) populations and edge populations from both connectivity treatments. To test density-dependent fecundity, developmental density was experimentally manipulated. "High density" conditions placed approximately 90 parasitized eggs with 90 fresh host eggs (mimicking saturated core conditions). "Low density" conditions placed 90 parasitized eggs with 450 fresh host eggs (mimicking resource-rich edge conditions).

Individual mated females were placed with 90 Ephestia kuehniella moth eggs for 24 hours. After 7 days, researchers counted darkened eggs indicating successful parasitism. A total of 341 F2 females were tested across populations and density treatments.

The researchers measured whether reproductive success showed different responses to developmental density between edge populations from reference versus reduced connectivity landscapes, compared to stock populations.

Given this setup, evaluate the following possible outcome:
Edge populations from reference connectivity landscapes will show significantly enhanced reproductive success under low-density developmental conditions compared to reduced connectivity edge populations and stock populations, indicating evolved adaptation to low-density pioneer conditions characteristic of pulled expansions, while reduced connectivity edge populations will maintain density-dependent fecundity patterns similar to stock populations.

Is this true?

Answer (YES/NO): NO